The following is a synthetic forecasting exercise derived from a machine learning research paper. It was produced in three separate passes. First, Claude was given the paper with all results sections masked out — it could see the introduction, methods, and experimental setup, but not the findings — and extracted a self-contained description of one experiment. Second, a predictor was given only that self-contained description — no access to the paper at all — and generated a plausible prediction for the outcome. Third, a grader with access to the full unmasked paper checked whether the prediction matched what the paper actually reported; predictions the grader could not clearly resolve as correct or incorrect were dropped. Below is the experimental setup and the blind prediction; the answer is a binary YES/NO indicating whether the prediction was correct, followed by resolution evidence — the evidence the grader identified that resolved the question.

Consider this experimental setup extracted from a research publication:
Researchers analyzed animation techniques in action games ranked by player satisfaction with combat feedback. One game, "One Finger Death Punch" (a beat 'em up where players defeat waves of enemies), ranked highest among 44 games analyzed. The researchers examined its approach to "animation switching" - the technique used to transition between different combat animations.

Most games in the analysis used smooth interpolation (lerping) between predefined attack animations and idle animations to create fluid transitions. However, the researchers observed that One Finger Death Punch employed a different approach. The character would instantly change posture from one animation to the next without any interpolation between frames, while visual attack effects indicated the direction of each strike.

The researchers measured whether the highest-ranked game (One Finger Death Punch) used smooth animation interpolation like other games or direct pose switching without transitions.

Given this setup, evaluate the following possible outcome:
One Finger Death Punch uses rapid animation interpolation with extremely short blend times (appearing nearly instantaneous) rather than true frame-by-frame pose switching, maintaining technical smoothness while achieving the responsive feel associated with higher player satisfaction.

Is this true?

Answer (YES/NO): NO